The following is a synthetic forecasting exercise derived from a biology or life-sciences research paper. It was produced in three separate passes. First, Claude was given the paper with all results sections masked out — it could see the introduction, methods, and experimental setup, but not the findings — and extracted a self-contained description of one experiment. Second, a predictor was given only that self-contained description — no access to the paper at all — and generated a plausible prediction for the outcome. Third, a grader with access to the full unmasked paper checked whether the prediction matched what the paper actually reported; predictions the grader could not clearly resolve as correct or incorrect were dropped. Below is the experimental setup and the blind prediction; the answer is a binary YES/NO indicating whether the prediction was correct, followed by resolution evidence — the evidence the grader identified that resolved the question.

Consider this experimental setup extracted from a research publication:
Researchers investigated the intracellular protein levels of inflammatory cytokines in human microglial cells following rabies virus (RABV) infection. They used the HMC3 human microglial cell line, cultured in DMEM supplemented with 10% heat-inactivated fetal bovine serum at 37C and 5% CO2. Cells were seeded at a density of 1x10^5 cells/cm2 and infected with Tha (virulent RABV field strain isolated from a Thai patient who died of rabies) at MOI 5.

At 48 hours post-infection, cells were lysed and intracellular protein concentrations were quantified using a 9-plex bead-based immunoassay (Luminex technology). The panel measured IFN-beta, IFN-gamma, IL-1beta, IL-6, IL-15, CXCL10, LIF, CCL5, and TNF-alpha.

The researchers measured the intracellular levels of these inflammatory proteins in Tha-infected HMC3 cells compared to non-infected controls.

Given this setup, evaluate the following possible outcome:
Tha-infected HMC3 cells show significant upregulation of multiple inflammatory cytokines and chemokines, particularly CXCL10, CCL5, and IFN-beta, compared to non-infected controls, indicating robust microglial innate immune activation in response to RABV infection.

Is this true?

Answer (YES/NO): NO